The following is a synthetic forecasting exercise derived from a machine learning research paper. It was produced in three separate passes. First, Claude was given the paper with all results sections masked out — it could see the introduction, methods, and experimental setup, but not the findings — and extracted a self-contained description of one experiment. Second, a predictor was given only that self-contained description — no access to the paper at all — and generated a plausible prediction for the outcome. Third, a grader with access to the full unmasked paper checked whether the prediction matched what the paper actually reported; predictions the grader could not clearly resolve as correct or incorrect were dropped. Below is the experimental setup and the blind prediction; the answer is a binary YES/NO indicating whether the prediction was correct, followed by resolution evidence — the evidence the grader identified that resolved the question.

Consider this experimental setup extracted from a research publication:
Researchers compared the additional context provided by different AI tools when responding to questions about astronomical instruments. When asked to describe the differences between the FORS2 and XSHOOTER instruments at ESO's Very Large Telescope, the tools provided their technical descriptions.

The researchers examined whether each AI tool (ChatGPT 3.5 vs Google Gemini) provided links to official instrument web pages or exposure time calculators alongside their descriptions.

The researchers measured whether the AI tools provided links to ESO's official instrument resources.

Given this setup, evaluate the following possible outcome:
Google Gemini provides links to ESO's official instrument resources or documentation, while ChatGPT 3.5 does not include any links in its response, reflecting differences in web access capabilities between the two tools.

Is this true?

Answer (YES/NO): YES